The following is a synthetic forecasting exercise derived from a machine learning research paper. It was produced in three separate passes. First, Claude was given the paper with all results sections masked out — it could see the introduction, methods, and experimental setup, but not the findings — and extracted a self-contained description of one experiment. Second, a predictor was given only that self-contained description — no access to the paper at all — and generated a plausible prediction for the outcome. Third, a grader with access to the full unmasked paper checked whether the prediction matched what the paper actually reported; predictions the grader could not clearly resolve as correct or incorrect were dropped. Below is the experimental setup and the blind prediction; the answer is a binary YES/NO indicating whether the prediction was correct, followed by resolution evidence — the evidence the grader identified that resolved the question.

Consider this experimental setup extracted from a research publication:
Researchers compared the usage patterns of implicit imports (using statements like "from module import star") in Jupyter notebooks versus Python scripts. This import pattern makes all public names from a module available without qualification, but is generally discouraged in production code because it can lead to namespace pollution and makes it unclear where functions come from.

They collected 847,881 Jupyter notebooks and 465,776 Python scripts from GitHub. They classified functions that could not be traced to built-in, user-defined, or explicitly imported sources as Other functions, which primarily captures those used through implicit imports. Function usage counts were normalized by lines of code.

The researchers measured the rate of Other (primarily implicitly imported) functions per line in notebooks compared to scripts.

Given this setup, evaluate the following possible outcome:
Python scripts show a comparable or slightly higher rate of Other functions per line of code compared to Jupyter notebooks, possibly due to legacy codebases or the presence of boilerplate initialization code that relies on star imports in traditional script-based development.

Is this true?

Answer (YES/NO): NO